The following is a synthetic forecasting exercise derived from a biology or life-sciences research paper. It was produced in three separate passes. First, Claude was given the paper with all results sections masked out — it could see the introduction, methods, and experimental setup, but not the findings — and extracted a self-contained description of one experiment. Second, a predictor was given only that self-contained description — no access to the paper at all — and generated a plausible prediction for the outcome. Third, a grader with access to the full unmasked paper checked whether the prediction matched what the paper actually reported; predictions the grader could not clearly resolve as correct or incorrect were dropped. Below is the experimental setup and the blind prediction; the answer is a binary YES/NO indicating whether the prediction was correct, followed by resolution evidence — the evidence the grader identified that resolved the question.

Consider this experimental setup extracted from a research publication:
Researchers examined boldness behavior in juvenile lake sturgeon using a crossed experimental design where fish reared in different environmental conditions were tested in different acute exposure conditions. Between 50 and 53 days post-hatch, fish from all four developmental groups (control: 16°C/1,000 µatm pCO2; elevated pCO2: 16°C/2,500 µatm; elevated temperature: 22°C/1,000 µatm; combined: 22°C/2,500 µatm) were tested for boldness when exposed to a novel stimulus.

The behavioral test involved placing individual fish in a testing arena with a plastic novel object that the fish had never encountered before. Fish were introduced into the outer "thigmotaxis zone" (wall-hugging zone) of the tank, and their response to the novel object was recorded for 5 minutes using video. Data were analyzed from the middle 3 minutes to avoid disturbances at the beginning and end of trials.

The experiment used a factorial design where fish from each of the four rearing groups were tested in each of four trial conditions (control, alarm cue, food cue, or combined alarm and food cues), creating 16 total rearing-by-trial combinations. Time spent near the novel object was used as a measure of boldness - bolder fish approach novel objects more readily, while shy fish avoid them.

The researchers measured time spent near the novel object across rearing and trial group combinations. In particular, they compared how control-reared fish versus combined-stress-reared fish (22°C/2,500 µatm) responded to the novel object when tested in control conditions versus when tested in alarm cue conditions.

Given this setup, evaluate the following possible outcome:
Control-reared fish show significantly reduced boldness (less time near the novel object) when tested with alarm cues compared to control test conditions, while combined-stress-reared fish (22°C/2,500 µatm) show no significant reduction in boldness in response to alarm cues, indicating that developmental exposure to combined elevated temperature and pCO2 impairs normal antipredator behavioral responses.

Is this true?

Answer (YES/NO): NO